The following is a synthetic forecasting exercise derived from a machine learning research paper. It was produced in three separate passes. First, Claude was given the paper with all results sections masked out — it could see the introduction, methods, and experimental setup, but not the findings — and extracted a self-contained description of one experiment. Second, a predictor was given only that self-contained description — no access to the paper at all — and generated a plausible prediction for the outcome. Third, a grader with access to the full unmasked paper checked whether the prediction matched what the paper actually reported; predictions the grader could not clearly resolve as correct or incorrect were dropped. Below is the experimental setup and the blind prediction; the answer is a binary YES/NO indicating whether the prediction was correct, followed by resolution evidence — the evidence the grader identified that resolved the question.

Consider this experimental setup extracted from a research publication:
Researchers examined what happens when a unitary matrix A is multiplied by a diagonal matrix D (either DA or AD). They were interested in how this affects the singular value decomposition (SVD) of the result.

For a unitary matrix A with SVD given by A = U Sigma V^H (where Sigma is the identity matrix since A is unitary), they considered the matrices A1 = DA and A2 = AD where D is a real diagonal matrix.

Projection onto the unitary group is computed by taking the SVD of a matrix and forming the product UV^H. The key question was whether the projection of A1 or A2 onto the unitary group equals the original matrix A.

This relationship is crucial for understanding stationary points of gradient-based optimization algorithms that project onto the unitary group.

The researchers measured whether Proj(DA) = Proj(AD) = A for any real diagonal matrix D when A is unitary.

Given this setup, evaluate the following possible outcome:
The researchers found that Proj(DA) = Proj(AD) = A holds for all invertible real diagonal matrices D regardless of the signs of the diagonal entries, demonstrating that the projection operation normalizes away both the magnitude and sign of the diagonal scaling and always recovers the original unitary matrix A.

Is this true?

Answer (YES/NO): YES